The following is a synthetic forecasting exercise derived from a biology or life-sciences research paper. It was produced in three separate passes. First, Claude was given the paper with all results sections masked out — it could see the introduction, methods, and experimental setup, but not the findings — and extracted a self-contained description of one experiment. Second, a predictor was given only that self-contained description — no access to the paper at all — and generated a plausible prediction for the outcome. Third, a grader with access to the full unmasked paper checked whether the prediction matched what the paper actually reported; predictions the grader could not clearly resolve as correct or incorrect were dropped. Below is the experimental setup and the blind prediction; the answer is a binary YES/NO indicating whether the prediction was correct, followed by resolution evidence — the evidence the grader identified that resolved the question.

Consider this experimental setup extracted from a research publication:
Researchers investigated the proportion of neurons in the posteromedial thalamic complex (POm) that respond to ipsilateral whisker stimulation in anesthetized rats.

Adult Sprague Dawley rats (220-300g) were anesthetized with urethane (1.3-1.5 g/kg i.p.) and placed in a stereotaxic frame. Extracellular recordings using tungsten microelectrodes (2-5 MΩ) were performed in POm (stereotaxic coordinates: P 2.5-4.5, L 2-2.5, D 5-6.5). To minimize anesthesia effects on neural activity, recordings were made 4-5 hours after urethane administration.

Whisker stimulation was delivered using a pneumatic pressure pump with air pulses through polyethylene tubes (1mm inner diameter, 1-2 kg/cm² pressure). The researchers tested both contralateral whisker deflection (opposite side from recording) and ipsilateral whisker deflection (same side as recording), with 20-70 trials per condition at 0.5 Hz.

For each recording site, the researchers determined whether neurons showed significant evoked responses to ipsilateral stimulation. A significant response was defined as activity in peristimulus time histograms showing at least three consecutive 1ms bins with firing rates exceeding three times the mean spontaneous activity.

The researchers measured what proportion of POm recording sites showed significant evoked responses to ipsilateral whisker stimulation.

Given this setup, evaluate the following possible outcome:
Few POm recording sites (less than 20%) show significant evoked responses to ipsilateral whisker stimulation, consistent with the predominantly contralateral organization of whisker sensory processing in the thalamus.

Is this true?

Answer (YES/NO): NO